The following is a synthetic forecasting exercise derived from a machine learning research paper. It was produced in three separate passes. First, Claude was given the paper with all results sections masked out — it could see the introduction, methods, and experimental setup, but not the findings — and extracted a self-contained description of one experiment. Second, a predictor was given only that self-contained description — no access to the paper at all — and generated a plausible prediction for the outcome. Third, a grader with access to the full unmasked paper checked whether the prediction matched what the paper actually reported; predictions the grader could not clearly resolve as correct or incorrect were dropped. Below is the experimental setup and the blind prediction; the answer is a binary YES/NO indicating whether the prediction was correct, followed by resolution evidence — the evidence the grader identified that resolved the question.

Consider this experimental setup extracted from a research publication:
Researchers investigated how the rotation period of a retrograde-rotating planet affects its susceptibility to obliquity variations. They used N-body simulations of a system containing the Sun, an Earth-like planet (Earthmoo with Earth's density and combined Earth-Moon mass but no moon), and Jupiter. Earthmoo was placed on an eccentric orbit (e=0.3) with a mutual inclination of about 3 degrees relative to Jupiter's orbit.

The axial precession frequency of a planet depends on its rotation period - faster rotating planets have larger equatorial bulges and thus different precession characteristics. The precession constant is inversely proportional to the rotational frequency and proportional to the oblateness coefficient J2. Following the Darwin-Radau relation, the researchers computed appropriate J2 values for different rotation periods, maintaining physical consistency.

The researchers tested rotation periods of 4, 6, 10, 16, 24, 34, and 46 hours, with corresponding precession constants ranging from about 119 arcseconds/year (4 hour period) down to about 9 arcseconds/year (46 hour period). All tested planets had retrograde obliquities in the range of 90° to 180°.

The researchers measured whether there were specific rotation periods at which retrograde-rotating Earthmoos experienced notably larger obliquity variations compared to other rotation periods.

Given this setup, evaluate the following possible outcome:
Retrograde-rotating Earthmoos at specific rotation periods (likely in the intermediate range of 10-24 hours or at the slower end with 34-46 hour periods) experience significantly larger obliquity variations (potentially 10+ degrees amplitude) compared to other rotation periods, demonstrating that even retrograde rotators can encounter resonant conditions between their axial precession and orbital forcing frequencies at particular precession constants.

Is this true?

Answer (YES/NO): NO